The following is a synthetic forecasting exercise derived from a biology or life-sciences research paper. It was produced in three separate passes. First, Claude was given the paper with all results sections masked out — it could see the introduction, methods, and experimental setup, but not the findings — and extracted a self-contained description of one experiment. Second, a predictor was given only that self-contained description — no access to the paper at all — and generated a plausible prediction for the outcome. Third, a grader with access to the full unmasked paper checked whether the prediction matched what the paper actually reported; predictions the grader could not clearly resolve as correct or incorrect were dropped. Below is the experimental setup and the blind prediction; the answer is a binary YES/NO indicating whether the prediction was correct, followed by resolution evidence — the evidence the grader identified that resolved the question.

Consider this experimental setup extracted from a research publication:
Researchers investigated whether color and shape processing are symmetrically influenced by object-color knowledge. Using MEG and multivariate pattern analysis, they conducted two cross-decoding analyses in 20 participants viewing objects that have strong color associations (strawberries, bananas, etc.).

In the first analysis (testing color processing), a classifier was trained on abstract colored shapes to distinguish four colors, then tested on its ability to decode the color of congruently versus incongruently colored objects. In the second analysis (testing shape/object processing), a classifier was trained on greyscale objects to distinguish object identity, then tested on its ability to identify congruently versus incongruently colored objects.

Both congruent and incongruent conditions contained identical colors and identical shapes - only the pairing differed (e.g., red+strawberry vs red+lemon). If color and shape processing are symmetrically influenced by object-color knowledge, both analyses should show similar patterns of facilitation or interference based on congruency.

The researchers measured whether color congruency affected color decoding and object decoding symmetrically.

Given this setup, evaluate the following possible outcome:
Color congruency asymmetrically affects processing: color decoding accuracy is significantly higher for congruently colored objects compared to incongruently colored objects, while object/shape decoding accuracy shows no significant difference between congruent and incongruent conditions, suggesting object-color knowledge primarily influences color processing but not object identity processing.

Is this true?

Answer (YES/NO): NO